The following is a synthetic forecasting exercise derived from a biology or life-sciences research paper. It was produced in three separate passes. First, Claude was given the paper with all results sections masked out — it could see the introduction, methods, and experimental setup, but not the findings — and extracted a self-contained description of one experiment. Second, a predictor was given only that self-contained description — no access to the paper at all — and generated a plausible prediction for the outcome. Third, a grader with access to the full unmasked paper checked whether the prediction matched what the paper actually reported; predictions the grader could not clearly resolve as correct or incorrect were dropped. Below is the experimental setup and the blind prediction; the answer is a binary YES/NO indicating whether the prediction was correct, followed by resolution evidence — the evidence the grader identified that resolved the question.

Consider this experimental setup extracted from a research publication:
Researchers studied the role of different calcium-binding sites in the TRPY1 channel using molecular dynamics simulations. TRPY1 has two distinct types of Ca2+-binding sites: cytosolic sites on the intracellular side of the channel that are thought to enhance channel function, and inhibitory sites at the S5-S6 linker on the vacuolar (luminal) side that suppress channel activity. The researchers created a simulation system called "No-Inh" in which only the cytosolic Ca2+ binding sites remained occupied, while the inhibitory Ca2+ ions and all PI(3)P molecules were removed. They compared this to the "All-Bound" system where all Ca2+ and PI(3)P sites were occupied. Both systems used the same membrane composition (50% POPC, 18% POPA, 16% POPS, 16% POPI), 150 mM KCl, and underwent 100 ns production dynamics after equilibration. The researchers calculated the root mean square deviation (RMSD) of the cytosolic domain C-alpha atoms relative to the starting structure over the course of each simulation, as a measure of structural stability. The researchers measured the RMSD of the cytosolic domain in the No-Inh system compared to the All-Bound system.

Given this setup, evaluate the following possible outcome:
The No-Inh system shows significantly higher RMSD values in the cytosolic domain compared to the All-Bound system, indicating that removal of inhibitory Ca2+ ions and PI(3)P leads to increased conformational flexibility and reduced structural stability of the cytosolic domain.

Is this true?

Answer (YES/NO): NO